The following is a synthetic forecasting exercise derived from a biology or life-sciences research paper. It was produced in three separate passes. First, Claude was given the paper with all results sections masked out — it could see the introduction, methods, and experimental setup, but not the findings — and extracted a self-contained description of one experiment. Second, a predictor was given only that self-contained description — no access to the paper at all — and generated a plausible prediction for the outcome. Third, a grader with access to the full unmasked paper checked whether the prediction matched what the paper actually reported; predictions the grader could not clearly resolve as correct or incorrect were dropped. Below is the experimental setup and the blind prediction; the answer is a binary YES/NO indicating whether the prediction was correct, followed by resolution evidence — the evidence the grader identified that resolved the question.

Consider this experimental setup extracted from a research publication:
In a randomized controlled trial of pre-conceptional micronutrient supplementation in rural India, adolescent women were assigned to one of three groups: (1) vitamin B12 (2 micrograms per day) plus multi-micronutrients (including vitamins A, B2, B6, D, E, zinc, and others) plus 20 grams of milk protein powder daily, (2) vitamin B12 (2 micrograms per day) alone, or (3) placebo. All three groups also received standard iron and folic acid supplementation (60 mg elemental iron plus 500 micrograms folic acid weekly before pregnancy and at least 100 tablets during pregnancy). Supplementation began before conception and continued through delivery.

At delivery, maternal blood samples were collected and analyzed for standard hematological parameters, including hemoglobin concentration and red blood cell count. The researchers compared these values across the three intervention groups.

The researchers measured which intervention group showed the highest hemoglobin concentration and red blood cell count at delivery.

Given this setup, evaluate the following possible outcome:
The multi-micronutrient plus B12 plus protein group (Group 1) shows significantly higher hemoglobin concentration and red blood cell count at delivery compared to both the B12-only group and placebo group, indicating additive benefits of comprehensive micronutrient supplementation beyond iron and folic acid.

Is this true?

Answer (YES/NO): NO